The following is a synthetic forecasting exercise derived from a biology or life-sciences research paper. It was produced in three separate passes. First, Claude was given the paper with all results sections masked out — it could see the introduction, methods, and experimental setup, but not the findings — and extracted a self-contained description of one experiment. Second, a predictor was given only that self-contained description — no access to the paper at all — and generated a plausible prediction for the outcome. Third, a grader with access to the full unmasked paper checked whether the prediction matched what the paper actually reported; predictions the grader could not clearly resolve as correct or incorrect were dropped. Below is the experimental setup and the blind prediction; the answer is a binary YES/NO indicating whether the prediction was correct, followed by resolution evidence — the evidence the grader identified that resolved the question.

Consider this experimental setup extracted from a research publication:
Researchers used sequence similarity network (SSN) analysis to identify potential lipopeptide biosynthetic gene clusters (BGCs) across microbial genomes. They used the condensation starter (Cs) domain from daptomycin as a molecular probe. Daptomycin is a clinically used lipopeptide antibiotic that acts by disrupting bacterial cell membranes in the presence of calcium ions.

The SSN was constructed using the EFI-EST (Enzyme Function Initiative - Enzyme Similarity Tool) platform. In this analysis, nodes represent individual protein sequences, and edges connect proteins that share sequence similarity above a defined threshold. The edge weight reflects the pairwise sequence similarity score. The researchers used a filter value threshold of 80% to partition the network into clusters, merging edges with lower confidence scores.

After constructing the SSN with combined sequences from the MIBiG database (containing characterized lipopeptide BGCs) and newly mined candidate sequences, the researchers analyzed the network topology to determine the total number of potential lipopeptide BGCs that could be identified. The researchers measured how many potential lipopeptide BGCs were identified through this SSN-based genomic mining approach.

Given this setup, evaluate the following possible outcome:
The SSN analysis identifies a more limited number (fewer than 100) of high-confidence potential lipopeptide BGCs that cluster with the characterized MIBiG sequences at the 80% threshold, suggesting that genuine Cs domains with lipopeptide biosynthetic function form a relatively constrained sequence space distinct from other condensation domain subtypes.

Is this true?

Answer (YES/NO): NO